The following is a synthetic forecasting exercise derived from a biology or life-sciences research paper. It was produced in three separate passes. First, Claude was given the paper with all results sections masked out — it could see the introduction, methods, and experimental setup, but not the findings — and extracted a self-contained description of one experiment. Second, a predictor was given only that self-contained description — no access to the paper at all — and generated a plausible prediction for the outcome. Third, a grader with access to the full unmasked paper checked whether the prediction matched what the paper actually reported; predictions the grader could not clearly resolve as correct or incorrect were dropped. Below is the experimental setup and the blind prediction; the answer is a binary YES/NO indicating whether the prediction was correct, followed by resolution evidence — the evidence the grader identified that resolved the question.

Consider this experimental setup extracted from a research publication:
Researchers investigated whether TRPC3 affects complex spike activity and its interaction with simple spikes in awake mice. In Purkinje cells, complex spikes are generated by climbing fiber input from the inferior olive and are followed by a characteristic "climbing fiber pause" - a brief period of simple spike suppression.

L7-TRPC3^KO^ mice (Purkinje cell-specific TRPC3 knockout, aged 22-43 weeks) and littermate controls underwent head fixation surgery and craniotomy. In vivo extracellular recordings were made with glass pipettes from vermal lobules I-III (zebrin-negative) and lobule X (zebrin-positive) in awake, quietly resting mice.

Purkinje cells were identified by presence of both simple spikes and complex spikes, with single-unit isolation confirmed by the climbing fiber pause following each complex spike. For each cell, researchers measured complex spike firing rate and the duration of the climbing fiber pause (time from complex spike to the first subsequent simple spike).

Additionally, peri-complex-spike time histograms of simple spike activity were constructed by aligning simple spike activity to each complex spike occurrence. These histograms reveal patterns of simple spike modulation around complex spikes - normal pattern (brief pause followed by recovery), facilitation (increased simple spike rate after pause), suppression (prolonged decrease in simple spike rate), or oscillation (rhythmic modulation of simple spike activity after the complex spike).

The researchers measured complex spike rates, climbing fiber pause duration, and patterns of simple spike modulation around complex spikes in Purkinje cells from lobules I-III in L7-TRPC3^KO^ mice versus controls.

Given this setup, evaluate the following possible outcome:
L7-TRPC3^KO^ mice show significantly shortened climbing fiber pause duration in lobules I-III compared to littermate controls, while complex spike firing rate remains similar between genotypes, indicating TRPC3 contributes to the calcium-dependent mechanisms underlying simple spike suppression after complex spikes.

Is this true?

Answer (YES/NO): NO